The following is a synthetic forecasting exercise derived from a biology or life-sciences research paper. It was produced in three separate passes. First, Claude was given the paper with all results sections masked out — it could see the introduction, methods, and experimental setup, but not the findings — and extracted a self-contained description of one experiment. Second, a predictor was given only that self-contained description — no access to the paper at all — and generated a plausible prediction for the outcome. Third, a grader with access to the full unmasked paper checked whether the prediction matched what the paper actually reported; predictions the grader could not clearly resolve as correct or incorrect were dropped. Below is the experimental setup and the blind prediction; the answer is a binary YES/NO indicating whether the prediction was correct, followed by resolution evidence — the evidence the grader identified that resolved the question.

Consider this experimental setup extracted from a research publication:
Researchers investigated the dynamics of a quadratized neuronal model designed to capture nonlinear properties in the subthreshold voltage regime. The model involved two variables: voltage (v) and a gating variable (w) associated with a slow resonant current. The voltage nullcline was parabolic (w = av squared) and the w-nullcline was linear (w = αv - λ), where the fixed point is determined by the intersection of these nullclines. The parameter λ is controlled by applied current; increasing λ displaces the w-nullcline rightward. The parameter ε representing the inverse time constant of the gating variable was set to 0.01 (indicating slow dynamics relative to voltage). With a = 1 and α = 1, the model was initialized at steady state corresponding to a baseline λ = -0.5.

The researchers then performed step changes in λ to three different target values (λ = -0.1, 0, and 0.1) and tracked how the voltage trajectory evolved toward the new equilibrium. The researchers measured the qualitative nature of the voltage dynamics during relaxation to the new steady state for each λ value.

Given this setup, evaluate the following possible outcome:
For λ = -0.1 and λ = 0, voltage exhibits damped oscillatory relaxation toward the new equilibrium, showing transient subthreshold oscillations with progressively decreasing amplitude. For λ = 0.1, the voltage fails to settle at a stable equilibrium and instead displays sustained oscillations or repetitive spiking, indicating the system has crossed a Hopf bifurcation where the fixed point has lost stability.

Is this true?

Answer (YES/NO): NO